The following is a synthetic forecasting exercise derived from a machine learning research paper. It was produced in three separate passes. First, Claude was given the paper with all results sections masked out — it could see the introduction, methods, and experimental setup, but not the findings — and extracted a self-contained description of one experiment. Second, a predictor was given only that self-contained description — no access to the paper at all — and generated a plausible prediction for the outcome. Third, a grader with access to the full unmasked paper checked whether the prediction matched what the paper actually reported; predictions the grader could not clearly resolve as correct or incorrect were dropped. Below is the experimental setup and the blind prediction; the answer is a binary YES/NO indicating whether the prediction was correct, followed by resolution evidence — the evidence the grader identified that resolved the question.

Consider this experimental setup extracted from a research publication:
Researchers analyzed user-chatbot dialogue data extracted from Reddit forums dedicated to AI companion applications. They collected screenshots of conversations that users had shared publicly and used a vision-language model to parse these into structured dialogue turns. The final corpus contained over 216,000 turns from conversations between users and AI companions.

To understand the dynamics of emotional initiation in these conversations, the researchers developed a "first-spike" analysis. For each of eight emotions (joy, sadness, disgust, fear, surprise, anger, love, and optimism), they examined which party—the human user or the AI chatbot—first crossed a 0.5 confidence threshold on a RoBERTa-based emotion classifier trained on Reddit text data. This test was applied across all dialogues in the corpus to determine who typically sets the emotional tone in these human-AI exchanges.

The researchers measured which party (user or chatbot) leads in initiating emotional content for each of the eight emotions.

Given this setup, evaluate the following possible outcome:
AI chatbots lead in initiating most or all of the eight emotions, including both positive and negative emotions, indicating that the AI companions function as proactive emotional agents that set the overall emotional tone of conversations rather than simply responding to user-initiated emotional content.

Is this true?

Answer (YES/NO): NO